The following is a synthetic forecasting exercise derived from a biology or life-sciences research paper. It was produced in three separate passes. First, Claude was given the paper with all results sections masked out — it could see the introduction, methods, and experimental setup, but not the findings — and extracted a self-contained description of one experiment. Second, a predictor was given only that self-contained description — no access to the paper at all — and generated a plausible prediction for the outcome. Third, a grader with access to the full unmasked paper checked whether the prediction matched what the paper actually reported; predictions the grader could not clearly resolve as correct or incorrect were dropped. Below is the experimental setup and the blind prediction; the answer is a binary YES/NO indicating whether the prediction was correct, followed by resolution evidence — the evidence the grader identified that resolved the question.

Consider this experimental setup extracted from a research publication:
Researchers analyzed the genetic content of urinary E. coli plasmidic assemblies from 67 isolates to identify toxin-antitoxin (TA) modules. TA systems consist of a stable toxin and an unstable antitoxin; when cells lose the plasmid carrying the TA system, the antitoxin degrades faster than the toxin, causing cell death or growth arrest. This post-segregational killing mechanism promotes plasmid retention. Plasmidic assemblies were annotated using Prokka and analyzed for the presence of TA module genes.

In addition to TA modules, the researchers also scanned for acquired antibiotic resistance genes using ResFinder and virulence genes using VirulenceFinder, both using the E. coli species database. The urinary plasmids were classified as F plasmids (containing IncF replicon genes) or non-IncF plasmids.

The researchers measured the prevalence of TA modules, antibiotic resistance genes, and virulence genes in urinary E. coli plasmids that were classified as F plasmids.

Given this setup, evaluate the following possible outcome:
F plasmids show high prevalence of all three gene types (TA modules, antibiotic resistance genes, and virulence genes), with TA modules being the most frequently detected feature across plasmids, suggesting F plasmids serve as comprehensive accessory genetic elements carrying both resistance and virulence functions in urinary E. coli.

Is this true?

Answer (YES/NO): NO